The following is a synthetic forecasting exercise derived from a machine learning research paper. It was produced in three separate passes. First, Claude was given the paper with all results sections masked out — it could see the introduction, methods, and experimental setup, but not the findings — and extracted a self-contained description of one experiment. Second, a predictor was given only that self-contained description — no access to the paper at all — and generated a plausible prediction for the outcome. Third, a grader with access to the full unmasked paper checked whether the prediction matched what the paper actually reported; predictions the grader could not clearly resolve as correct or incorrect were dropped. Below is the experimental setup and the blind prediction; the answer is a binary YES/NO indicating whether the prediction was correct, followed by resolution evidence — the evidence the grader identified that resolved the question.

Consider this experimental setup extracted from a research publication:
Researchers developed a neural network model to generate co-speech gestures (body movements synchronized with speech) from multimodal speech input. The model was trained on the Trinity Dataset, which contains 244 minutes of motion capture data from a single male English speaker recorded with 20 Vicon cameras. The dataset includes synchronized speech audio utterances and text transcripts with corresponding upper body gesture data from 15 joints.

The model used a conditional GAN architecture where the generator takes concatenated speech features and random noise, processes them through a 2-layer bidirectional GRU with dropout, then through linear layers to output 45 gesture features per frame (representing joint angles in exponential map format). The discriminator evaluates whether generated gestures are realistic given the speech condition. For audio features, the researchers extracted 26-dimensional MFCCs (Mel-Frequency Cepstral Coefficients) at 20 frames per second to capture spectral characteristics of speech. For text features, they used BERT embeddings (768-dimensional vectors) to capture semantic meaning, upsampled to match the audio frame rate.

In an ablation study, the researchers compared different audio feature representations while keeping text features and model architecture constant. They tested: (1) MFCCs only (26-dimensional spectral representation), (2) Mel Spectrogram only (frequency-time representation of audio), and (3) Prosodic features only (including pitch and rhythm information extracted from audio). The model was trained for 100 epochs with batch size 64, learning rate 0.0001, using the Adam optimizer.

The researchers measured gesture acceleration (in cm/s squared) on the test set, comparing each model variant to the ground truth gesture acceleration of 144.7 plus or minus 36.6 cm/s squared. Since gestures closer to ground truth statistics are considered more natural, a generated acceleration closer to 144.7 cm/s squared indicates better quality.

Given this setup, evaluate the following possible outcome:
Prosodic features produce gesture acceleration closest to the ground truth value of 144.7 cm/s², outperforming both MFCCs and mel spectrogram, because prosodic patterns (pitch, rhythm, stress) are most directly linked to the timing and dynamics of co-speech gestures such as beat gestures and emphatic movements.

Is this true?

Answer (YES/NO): NO